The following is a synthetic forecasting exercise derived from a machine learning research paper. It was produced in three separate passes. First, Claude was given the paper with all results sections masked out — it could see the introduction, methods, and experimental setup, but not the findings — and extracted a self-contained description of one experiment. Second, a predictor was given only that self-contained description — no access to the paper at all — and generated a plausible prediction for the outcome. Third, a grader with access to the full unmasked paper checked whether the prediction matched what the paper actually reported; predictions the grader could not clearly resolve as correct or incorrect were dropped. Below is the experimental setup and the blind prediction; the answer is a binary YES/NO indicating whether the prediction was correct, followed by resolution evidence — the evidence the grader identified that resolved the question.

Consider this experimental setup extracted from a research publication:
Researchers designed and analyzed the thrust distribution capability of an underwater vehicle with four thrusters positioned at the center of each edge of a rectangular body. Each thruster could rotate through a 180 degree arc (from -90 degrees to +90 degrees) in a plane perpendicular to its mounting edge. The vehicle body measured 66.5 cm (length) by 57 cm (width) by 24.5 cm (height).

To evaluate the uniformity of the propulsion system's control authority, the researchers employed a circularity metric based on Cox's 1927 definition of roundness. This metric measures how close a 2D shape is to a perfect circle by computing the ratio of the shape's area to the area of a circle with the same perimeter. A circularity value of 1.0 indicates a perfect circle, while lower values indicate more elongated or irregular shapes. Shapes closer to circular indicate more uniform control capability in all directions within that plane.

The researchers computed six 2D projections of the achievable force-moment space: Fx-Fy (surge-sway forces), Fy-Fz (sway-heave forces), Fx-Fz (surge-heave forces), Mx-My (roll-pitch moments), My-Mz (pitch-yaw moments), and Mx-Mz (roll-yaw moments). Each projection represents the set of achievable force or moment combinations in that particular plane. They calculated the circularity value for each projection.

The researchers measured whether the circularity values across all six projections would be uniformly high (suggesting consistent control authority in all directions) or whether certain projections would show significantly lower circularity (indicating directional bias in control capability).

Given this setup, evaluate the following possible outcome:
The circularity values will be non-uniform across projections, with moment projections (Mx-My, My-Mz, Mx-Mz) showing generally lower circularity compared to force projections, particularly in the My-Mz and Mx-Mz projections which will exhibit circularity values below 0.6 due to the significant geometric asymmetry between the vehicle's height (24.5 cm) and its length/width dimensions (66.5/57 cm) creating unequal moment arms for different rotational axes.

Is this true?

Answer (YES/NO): NO